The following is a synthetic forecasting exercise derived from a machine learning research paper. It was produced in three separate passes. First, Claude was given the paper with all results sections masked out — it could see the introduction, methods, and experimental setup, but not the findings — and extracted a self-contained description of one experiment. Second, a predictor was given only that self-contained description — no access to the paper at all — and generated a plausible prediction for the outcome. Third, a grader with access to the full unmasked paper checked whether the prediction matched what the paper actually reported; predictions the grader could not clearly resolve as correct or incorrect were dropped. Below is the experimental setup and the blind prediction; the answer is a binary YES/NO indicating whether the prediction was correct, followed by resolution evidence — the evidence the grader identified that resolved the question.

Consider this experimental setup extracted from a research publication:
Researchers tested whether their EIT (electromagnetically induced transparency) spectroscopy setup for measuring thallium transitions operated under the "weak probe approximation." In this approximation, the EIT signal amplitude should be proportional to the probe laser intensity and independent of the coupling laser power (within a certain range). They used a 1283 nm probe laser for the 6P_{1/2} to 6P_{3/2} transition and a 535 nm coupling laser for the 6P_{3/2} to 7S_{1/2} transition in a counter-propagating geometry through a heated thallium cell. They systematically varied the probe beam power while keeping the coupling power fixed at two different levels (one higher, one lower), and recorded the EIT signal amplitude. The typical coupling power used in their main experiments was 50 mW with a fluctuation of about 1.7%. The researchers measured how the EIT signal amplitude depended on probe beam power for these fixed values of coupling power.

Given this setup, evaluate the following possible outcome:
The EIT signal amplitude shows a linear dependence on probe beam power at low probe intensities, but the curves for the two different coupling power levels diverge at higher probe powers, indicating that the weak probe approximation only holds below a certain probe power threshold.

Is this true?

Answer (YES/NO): NO